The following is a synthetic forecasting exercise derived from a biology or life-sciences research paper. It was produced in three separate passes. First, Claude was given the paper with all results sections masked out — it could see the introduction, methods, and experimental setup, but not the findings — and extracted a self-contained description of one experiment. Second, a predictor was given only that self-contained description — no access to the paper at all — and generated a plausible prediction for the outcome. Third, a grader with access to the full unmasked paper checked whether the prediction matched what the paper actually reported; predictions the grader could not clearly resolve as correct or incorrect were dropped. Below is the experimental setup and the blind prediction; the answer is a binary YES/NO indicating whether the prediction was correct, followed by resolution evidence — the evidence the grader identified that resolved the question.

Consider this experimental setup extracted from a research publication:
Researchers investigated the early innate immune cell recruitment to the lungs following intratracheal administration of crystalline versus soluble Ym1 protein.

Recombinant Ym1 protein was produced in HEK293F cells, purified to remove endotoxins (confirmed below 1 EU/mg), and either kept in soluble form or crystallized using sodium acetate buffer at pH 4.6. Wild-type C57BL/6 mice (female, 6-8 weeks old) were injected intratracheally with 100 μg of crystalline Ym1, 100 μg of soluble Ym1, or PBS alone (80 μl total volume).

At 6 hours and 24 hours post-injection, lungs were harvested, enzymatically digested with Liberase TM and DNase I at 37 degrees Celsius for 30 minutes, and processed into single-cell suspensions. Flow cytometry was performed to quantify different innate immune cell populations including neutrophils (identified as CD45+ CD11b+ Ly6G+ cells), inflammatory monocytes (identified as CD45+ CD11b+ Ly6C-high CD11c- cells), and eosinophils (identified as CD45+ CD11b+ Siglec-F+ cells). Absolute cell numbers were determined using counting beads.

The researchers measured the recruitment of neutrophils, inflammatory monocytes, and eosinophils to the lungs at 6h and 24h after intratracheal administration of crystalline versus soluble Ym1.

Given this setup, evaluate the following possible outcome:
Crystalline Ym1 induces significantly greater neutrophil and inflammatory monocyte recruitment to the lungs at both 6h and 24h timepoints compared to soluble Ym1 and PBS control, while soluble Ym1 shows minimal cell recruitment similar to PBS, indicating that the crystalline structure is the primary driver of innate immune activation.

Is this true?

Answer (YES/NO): NO